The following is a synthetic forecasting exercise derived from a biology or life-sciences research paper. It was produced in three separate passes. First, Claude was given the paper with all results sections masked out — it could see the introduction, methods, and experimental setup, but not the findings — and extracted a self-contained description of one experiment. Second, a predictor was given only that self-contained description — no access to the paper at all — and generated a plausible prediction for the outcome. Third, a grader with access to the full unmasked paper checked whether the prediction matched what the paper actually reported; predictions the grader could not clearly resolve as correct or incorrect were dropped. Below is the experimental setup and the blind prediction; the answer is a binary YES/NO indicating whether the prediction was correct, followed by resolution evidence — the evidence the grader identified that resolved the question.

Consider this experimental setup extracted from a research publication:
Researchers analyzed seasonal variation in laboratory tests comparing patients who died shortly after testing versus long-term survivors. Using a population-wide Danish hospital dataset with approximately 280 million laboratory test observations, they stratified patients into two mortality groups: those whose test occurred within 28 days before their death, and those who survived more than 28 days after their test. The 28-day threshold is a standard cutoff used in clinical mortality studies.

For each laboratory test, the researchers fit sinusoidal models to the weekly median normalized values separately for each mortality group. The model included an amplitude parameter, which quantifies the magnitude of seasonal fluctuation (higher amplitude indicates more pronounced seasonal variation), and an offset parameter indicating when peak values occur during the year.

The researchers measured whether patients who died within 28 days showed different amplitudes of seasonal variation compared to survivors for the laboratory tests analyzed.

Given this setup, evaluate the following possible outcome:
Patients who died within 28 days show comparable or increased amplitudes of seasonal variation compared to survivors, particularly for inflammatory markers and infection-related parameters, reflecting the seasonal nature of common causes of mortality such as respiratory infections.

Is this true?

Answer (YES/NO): YES